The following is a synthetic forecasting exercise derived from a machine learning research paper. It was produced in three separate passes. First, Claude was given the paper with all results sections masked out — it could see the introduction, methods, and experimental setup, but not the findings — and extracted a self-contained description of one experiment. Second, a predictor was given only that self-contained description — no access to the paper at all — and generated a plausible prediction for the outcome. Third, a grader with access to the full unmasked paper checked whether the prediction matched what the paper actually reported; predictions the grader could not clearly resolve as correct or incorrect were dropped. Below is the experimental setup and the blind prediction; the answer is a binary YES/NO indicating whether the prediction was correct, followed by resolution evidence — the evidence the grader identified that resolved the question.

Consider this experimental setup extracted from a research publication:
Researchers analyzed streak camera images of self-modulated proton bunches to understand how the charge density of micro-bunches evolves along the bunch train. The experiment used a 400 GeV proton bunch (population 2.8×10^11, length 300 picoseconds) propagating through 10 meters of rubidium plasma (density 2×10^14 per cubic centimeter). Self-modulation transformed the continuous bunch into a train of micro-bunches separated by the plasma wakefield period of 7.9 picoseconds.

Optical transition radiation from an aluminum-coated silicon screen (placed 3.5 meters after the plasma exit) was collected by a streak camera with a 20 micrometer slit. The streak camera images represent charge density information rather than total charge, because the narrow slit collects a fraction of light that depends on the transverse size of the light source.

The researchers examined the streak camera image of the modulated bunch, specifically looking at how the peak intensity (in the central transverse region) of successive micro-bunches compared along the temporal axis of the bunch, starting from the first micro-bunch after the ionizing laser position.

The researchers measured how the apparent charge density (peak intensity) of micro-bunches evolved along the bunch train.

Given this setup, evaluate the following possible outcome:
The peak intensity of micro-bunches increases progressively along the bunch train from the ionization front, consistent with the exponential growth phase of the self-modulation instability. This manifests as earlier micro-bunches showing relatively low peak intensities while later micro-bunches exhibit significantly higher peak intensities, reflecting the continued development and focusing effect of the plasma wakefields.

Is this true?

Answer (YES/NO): NO